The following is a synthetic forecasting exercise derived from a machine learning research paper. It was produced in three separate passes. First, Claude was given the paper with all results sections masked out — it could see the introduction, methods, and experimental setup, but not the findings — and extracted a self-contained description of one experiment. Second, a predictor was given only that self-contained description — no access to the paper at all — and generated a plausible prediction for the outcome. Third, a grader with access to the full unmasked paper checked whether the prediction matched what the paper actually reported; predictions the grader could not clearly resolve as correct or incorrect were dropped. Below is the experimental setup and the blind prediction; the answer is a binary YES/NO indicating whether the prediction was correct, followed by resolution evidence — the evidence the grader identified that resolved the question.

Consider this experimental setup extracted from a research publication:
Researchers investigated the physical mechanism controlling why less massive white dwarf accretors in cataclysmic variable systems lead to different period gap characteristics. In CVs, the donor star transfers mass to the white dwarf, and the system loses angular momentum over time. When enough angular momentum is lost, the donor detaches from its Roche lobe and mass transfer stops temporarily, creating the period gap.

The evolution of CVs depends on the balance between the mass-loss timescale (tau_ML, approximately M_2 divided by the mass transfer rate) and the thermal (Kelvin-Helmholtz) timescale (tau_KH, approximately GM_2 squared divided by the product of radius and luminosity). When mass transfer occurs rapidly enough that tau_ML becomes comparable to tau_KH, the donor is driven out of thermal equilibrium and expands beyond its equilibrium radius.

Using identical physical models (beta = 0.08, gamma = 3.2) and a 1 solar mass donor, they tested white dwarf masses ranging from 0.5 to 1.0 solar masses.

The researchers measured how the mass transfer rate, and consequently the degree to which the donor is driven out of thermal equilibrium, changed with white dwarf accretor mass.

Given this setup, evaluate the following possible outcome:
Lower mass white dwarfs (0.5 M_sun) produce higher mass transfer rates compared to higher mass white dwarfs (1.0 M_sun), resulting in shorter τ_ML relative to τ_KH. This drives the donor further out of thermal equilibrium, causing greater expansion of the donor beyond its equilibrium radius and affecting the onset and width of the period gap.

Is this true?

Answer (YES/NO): YES